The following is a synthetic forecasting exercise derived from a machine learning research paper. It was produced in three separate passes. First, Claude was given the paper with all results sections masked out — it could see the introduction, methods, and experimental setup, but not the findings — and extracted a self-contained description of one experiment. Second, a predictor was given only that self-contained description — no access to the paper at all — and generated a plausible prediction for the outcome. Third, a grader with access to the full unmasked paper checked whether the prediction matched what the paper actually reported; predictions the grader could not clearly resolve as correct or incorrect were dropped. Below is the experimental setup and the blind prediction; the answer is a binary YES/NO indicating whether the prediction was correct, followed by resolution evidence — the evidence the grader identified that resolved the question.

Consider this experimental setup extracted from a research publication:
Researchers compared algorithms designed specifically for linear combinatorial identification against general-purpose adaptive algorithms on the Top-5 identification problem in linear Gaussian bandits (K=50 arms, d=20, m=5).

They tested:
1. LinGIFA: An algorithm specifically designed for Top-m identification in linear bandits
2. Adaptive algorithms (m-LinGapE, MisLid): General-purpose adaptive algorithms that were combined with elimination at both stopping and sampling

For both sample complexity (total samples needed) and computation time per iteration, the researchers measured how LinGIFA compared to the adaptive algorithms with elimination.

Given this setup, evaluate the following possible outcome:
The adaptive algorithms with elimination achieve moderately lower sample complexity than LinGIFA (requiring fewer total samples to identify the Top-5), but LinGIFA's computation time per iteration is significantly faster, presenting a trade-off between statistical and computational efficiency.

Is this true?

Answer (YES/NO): NO